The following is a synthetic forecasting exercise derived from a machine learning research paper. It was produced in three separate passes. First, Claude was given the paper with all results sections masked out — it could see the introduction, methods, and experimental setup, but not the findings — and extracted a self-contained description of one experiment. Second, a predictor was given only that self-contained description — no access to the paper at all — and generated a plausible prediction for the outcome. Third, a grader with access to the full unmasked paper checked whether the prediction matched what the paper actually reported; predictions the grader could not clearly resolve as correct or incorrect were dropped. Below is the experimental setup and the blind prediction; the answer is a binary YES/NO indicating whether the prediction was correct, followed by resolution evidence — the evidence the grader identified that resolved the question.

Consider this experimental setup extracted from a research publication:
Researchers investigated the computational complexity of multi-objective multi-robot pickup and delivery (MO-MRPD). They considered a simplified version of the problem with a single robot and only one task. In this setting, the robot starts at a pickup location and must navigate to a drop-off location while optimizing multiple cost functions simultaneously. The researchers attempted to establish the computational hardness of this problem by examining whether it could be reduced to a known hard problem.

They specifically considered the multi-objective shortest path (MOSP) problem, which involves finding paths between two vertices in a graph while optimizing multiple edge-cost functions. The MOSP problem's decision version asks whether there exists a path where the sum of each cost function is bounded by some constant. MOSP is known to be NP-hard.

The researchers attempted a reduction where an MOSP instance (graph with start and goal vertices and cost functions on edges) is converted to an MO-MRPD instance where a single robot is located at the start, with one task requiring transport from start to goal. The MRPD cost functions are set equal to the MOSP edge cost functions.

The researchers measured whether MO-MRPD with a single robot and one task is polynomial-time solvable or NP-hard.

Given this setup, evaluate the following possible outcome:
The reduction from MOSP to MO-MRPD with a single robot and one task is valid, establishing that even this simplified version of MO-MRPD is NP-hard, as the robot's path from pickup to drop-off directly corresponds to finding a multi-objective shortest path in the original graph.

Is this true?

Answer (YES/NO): YES